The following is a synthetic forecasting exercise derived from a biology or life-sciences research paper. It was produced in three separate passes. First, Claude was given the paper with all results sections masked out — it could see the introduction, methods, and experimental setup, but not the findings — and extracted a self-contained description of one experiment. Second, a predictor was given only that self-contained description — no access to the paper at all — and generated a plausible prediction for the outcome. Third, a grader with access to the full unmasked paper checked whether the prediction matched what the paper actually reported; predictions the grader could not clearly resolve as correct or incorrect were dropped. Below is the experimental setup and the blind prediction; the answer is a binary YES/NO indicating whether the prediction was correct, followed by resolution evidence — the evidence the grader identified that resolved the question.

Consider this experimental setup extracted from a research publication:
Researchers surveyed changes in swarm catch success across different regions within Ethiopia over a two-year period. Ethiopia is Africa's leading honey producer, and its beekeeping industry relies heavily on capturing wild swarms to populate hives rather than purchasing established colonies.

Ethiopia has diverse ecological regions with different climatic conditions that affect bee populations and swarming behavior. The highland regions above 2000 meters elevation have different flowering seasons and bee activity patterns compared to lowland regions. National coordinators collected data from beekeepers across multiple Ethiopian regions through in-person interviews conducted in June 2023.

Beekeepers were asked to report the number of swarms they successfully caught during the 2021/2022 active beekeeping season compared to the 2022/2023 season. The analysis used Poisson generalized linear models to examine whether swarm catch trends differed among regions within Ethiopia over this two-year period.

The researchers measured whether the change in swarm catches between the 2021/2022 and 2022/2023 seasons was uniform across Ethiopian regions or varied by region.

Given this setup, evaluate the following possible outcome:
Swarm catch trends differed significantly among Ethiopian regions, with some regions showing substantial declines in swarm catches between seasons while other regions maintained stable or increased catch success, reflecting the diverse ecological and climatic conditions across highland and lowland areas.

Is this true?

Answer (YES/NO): YES